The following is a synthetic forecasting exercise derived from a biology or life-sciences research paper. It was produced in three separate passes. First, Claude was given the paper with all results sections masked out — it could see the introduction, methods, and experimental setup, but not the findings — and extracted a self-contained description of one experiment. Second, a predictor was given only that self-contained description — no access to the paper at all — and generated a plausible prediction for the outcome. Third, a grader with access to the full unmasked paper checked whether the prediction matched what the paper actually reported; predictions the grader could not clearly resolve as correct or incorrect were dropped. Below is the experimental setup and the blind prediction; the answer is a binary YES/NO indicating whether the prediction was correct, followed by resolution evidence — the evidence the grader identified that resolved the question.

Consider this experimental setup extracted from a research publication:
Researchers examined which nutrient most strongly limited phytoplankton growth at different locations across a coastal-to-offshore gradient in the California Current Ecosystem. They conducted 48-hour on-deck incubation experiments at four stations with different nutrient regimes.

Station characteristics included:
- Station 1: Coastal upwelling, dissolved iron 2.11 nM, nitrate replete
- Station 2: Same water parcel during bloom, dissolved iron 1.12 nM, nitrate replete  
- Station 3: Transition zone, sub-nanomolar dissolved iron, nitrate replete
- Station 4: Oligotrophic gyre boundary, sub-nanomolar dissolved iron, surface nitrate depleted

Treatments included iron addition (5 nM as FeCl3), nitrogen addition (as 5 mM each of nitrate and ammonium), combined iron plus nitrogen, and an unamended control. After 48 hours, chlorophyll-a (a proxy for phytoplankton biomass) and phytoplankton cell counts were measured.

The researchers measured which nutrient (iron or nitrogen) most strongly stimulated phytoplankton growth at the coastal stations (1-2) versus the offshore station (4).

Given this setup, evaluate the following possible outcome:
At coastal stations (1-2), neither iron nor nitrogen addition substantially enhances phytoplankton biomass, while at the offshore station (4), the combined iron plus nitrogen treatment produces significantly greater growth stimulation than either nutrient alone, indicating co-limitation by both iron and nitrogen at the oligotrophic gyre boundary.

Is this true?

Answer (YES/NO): NO